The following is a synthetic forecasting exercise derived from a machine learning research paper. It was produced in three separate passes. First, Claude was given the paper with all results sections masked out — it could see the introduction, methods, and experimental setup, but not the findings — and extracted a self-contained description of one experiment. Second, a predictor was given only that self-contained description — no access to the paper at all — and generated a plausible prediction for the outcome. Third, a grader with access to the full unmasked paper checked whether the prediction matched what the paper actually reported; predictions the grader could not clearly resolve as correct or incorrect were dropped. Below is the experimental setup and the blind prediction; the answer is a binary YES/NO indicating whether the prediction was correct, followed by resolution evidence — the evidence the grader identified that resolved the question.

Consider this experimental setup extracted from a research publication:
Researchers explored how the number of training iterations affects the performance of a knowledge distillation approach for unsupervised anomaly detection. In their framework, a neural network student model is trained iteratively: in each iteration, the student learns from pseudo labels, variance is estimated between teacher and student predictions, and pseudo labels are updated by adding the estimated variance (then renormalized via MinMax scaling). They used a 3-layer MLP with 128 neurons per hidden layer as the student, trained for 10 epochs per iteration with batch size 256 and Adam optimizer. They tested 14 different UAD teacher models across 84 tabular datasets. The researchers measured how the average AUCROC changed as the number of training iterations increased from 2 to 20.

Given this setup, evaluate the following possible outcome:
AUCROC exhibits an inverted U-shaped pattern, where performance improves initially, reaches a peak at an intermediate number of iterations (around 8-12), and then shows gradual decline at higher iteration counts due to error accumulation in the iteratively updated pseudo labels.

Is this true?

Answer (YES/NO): NO